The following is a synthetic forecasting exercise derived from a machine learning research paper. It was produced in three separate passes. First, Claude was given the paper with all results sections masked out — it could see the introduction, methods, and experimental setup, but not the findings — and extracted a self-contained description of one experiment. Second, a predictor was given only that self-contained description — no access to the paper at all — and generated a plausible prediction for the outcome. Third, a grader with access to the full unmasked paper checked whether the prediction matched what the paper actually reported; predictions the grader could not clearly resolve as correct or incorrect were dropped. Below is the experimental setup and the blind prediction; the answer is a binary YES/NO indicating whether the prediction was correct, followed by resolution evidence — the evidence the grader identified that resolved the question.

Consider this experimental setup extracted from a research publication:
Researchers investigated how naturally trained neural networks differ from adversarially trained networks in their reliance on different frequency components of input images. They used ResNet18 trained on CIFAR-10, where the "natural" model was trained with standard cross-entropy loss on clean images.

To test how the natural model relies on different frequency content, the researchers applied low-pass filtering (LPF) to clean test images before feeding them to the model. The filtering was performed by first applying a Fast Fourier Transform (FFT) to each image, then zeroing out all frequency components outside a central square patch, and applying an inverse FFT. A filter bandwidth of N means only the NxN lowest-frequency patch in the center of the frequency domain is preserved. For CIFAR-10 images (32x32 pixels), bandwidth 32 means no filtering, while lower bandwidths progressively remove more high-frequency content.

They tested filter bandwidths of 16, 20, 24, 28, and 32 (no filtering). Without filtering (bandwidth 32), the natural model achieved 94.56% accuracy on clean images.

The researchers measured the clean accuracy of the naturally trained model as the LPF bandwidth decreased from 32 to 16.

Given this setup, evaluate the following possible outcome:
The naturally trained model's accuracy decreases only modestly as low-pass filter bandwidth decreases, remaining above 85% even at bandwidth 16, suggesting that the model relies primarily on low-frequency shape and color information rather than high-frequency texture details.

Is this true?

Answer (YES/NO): NO